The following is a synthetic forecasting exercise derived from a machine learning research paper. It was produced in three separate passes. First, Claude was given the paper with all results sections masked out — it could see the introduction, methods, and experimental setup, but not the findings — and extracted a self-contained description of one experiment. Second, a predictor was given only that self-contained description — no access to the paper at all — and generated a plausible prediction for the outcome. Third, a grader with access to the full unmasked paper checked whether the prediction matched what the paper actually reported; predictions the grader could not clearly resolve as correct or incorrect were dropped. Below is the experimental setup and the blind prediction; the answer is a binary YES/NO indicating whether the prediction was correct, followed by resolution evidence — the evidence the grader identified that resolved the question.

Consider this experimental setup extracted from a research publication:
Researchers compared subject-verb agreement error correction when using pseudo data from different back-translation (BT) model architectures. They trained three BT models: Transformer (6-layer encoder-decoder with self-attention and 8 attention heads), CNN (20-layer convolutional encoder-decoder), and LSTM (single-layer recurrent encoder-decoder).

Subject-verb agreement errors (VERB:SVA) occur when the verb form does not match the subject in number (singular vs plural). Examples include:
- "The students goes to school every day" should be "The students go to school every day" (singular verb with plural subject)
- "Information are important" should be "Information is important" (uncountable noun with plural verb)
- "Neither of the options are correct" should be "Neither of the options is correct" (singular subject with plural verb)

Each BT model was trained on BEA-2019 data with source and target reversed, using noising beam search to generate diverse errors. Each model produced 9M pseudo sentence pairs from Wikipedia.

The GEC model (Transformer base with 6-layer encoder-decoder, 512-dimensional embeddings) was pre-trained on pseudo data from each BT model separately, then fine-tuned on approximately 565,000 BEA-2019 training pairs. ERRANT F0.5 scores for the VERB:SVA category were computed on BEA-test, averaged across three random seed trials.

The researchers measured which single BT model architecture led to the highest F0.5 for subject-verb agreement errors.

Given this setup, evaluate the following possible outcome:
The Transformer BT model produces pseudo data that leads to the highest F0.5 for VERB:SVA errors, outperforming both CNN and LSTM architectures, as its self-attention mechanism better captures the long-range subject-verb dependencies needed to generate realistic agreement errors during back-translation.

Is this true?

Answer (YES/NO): NO